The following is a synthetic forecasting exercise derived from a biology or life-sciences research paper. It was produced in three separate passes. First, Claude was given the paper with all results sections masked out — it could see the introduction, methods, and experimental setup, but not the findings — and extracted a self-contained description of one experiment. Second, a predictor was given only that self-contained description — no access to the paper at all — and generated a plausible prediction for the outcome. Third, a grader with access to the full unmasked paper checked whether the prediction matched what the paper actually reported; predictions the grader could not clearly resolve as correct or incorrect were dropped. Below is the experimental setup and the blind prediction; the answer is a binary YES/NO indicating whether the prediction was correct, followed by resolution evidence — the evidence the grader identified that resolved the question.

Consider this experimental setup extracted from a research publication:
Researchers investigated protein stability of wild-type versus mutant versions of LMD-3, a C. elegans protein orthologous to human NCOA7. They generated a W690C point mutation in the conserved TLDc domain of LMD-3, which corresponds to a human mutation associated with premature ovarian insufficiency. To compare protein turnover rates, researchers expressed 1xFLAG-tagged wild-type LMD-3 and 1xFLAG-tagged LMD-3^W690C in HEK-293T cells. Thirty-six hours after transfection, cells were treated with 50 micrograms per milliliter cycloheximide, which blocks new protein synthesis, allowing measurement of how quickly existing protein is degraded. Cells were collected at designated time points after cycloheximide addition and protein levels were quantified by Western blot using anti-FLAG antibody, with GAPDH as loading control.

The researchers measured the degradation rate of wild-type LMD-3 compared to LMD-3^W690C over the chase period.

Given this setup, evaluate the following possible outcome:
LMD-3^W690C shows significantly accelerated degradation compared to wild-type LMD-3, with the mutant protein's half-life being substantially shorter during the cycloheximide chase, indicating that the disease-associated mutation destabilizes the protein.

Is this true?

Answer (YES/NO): YES